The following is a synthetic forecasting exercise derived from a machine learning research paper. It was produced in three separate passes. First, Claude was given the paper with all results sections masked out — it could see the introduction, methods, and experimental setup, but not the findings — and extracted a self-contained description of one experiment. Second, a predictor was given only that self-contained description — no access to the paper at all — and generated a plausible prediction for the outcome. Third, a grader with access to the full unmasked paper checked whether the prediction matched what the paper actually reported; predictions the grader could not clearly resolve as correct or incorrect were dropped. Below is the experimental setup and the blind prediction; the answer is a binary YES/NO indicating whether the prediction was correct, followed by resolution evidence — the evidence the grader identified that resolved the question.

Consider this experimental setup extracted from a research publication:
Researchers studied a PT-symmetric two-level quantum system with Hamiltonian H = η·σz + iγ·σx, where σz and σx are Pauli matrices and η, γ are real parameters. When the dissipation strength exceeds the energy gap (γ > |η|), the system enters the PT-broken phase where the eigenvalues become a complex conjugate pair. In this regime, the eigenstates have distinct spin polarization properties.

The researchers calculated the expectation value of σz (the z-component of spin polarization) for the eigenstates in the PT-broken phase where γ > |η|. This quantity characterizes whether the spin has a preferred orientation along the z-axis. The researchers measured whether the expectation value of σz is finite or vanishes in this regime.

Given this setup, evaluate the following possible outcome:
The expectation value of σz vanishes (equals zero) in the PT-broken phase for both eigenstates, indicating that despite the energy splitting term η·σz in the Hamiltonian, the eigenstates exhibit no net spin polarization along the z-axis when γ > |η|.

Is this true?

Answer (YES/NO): NO